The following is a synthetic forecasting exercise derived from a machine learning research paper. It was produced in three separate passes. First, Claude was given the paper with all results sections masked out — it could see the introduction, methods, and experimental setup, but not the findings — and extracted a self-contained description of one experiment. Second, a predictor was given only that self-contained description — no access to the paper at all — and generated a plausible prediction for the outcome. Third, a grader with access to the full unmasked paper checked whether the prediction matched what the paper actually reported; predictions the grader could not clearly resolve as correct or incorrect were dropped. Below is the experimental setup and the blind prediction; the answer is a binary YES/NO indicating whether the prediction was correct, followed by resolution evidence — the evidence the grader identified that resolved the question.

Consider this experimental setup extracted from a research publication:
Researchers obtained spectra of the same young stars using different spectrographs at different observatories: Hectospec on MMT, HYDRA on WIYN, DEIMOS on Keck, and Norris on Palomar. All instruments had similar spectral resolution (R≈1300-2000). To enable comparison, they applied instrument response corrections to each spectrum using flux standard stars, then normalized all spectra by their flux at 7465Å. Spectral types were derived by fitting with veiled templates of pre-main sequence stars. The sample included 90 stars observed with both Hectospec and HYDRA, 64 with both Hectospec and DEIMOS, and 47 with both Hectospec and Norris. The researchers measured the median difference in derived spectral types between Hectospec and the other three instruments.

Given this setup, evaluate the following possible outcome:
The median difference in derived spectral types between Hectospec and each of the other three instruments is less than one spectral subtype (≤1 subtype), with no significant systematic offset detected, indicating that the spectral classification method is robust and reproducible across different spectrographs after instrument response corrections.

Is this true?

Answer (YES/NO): YES